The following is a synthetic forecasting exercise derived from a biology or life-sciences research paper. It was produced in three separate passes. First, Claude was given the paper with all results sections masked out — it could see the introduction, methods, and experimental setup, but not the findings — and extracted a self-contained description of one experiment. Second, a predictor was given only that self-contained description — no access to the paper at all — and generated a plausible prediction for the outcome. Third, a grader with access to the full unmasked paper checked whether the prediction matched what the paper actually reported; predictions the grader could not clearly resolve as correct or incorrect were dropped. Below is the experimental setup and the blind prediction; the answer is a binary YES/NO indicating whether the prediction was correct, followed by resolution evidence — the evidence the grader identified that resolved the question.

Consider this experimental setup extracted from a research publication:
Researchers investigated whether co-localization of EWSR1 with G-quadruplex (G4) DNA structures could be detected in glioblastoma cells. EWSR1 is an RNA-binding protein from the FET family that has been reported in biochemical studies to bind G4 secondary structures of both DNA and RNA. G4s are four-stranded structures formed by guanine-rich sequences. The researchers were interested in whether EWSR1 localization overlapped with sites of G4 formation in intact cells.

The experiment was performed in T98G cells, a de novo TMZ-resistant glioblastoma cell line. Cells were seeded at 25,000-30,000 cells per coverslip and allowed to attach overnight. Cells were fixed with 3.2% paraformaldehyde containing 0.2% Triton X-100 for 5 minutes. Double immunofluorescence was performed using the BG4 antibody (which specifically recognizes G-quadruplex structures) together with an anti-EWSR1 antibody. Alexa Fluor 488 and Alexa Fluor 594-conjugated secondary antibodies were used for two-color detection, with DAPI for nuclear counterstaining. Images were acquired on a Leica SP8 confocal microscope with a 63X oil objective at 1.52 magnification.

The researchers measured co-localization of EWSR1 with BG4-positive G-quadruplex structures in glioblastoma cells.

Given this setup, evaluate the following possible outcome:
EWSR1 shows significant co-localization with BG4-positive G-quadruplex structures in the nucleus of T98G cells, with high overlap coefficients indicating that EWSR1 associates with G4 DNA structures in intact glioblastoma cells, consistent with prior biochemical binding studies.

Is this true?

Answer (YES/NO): NO